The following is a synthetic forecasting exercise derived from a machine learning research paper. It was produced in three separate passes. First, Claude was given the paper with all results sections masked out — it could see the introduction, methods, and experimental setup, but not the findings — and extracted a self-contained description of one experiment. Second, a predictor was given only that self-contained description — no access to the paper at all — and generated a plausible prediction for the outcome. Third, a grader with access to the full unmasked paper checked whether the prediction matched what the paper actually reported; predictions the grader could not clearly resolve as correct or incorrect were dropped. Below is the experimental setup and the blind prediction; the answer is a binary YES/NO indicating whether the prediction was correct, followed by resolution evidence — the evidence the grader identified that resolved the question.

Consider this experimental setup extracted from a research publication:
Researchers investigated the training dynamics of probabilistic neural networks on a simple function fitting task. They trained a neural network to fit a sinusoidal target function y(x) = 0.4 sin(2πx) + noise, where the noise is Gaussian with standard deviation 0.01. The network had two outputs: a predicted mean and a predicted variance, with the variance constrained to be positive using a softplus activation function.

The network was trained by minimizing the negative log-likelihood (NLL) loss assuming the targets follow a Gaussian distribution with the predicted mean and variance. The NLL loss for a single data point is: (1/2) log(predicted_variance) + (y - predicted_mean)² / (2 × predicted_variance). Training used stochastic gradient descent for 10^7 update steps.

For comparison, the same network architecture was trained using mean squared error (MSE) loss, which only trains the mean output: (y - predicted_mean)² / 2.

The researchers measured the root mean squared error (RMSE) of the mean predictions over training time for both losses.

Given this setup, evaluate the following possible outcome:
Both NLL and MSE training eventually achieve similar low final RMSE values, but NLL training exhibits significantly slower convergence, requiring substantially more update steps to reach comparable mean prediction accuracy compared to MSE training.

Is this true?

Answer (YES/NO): NO